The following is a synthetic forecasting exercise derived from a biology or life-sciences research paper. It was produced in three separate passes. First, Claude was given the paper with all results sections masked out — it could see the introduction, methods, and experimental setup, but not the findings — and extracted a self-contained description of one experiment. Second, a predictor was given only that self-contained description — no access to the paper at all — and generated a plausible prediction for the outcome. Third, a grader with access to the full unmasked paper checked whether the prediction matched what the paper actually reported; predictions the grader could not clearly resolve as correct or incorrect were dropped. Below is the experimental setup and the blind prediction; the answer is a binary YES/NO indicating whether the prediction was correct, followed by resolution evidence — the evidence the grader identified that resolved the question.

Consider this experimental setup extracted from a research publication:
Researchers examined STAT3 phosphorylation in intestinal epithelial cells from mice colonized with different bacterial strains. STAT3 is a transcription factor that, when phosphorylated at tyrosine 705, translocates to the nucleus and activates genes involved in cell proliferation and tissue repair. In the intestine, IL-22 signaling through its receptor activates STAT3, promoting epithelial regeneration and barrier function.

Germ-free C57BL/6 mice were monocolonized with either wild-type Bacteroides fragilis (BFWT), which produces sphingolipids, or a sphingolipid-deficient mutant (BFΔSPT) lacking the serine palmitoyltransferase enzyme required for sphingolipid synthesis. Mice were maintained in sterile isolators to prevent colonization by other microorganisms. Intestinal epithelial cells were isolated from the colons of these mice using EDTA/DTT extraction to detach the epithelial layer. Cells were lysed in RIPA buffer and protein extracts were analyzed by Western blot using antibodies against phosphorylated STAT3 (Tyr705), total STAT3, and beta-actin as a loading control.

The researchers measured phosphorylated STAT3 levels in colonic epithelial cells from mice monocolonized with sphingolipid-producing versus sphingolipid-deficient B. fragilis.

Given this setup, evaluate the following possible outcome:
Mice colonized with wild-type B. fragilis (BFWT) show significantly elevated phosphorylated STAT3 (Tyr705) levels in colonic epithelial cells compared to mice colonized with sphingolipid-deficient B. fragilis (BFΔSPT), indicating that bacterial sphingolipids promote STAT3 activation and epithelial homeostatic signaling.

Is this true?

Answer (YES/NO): NO